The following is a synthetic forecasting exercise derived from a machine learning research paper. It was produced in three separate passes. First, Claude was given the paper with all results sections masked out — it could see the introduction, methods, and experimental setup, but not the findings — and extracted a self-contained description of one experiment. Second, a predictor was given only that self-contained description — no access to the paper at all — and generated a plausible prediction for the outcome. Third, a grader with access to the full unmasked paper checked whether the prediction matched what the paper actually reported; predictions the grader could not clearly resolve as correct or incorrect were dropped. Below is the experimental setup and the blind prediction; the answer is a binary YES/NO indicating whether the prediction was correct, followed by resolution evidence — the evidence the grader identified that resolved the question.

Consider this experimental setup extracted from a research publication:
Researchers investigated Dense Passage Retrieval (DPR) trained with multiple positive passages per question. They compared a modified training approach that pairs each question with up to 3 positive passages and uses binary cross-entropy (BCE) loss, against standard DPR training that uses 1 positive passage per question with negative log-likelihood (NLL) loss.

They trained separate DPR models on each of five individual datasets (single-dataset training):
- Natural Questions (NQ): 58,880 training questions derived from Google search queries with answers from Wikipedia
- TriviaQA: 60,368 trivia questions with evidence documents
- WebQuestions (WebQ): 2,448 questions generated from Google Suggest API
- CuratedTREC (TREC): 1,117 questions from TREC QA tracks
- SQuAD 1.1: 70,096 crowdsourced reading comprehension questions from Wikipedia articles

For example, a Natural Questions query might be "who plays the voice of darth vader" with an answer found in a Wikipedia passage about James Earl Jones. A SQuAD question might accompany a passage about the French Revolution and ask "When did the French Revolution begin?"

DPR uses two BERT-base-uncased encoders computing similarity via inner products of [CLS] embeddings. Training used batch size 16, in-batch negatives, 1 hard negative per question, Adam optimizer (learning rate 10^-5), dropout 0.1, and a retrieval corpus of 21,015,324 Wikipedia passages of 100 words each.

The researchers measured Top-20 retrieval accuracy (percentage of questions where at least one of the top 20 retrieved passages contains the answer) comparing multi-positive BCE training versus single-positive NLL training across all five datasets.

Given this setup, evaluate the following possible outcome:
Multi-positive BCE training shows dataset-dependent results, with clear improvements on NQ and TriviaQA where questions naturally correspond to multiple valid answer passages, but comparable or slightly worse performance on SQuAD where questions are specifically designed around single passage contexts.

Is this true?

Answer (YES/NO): NO